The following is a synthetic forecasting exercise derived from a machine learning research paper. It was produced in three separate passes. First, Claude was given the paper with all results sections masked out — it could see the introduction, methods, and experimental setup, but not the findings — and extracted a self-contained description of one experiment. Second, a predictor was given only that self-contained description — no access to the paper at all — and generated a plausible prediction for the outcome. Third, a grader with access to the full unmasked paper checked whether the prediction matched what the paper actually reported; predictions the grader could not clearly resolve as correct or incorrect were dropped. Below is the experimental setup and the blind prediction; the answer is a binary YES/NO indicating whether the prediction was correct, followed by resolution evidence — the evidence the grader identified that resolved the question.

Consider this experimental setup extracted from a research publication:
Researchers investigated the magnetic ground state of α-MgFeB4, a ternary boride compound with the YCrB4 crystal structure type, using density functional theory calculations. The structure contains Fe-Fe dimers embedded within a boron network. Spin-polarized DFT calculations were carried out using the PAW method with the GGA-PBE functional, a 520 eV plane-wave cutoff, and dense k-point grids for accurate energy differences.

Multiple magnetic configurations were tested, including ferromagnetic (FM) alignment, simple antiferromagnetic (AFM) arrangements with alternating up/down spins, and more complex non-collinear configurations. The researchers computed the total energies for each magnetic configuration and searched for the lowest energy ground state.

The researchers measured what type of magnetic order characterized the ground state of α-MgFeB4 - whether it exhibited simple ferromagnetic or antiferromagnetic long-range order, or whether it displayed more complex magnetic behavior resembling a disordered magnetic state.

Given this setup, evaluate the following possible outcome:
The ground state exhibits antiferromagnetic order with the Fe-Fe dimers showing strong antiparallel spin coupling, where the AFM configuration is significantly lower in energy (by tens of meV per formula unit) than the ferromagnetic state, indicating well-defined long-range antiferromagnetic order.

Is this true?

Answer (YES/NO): NO